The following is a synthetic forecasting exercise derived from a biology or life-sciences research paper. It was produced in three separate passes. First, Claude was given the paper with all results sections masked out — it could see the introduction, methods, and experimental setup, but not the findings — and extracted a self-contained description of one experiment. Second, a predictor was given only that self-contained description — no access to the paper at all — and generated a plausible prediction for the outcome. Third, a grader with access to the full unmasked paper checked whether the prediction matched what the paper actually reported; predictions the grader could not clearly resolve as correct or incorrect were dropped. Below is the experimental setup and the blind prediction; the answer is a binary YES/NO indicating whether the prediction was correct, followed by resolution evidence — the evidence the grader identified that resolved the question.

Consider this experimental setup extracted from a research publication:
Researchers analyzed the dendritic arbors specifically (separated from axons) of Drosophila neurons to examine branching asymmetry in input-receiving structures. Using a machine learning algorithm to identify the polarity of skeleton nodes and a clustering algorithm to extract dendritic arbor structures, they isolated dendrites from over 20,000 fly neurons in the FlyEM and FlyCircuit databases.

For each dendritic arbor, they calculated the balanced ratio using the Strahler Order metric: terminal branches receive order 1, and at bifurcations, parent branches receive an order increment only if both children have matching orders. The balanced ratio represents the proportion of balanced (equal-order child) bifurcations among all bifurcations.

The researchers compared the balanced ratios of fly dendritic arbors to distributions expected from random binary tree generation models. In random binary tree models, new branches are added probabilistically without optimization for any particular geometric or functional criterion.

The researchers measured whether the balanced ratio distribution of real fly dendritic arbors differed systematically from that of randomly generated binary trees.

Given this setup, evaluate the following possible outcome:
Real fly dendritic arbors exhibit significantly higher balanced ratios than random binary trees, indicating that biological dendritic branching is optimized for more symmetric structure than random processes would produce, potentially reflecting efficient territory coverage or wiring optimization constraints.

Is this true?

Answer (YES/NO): NO